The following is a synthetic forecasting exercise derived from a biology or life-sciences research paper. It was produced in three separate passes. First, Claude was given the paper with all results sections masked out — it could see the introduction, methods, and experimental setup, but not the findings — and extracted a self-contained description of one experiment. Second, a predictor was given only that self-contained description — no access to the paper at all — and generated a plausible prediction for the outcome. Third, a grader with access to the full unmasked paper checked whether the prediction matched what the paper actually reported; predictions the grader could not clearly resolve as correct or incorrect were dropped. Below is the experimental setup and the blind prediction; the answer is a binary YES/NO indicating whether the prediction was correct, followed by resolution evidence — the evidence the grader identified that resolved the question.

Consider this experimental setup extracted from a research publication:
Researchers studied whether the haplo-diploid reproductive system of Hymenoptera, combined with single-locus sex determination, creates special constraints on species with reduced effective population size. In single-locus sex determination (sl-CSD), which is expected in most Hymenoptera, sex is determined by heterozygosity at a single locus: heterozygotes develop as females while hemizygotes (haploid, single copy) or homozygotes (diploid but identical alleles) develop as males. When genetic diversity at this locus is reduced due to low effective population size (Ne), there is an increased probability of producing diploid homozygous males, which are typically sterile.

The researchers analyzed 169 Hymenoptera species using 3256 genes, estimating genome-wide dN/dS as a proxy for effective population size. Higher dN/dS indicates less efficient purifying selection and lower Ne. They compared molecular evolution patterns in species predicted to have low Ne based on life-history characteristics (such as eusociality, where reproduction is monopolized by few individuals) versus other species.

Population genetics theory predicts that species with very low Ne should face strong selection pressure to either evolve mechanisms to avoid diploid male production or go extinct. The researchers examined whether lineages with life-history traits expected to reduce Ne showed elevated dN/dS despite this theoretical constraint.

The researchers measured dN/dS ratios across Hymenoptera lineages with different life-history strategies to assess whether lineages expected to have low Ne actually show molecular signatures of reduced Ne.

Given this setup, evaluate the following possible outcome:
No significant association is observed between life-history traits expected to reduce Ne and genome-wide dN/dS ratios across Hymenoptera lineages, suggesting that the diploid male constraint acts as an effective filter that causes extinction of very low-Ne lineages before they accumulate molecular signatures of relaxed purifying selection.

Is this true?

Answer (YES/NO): NO